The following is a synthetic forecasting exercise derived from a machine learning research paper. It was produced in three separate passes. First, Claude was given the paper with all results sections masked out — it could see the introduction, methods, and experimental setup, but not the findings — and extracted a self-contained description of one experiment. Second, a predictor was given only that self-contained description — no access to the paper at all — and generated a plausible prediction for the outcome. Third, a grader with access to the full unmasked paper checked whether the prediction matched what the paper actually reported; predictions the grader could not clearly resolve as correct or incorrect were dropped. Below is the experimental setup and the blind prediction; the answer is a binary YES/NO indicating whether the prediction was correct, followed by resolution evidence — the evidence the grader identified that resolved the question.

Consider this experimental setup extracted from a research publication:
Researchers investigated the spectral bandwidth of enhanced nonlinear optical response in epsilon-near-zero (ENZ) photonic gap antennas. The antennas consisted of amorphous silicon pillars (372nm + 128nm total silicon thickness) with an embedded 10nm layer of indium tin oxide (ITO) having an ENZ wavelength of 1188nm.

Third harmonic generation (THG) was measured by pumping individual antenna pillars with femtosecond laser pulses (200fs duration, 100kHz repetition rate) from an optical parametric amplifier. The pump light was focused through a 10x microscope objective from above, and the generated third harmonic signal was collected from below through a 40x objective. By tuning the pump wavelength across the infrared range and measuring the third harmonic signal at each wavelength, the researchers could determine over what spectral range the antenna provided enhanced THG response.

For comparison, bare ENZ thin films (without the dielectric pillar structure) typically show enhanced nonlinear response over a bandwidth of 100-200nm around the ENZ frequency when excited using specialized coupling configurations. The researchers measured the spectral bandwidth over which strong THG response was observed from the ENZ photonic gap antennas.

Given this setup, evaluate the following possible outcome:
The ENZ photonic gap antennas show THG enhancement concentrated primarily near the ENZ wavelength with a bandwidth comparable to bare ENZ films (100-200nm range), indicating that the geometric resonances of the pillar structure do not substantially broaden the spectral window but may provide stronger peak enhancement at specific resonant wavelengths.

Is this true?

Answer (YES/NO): NO